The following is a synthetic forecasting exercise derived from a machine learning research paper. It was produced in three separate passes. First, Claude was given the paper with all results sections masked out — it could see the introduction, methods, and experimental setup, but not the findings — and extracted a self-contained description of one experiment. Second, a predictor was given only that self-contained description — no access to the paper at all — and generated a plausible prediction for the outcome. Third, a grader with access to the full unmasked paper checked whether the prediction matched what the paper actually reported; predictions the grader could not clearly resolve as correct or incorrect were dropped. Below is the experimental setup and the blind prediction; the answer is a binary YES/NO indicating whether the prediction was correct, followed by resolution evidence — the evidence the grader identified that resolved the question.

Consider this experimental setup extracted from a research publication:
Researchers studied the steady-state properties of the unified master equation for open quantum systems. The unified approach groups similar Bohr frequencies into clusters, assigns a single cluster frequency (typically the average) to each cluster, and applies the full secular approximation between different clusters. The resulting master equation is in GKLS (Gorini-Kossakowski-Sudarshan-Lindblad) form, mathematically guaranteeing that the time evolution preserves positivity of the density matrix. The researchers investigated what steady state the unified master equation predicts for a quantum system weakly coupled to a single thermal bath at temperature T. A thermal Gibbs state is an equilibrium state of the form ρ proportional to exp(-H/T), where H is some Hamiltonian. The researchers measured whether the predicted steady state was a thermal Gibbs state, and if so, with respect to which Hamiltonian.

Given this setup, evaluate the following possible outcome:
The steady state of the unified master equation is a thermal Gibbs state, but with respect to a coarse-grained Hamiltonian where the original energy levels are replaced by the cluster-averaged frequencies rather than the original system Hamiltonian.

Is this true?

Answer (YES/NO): YES